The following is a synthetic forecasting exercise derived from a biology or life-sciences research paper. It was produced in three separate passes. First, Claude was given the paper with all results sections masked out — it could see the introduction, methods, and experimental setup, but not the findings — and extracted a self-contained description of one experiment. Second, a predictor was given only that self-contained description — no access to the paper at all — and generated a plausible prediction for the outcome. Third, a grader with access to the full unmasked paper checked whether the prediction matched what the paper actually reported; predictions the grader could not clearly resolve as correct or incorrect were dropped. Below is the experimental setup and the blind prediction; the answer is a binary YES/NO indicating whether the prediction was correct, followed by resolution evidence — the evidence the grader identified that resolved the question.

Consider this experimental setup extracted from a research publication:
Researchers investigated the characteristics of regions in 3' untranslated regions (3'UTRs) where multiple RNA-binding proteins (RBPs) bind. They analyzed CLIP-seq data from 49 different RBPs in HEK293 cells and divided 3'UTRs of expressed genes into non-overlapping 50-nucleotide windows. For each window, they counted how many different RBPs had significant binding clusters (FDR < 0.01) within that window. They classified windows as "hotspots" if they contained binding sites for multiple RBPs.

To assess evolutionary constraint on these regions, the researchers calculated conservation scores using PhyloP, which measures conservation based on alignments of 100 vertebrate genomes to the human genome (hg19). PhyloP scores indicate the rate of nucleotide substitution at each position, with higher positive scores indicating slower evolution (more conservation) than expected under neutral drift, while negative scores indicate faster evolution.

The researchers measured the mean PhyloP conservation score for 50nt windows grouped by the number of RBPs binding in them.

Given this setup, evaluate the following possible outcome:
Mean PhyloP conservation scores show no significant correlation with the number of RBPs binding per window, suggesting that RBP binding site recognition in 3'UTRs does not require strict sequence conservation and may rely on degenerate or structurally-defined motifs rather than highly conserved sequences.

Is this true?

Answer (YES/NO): NO